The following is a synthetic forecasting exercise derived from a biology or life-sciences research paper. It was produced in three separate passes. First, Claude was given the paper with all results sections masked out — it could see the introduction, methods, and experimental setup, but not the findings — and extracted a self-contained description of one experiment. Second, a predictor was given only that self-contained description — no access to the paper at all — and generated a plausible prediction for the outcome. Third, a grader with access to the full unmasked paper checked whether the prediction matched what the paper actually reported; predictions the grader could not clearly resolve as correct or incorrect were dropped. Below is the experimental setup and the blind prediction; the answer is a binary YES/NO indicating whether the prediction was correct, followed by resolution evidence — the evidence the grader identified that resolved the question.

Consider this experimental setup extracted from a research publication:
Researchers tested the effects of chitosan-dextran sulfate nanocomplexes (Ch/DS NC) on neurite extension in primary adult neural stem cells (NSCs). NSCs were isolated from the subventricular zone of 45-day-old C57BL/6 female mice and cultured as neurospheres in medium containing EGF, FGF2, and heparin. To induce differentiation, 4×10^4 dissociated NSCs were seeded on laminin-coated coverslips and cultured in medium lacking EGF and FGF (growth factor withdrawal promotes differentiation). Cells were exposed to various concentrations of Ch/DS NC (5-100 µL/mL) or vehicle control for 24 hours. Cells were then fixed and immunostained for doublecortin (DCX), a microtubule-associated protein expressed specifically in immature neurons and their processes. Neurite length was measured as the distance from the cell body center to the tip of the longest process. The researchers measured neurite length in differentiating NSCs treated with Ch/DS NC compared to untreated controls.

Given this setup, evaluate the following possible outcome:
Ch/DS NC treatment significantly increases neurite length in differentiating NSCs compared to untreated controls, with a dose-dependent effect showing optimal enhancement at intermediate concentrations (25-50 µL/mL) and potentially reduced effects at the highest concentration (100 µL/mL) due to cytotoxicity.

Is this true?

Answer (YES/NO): NO